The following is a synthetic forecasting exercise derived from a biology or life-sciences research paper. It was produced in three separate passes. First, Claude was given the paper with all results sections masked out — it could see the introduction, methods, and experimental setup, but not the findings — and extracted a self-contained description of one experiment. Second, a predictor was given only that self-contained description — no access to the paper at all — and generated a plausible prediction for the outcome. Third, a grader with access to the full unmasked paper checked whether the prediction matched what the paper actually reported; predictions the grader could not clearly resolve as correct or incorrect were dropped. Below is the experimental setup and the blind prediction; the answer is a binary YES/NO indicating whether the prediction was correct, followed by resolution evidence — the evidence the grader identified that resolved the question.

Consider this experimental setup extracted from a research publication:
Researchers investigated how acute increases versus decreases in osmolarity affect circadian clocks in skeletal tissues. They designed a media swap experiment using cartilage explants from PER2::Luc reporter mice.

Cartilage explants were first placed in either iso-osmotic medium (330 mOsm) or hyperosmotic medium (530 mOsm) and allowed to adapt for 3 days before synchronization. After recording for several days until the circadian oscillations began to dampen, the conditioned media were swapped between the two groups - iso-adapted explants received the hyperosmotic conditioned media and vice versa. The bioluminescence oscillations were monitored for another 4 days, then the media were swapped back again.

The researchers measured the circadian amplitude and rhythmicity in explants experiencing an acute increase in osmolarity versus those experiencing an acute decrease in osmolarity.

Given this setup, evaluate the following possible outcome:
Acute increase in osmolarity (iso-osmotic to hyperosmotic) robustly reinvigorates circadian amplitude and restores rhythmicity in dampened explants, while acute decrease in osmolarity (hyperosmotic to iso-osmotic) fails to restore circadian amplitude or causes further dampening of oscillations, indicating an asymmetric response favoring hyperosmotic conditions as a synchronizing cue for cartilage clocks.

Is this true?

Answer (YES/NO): YES